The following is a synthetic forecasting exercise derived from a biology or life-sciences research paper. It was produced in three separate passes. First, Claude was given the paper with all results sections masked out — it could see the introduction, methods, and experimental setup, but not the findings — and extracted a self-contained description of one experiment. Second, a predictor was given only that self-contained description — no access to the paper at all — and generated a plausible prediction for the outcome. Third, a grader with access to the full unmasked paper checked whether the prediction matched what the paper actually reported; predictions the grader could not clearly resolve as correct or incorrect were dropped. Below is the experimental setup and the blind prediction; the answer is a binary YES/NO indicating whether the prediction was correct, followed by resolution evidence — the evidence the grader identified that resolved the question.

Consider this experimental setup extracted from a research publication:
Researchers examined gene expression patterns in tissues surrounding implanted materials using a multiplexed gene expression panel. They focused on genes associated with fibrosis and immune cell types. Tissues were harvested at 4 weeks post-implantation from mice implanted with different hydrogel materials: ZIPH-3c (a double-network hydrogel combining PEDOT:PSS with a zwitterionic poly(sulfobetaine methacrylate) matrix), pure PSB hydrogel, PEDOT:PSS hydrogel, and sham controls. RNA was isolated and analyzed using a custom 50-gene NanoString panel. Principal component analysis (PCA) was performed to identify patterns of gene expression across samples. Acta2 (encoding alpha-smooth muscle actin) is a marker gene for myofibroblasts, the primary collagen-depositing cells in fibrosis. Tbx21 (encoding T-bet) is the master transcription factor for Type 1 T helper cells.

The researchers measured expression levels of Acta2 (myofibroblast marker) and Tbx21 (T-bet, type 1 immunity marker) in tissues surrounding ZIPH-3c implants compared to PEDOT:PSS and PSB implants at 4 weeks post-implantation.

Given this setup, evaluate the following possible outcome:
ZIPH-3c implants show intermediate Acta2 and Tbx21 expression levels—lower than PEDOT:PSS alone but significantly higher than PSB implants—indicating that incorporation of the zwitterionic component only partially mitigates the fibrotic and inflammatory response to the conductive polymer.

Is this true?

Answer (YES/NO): NO